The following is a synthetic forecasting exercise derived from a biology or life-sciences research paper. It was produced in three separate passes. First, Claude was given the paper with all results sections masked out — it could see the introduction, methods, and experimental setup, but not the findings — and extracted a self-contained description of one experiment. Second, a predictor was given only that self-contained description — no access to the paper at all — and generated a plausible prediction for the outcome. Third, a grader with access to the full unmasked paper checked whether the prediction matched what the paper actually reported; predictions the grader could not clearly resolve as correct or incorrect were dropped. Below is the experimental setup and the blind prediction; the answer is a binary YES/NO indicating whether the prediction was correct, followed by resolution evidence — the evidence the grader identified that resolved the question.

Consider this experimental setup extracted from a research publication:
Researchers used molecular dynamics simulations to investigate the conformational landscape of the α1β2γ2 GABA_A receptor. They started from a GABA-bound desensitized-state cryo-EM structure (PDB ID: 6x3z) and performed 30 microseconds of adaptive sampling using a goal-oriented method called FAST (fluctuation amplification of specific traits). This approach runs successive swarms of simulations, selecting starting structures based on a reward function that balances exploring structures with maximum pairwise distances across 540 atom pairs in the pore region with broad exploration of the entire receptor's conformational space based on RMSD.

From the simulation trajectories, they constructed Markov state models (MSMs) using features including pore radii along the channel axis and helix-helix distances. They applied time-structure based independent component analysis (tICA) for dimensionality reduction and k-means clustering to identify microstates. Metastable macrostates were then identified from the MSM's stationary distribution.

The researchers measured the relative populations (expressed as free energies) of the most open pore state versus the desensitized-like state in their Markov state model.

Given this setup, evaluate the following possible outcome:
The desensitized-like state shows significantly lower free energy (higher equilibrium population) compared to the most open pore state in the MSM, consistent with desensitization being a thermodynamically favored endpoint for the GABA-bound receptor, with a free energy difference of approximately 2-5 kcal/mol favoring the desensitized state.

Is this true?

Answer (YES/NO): YES